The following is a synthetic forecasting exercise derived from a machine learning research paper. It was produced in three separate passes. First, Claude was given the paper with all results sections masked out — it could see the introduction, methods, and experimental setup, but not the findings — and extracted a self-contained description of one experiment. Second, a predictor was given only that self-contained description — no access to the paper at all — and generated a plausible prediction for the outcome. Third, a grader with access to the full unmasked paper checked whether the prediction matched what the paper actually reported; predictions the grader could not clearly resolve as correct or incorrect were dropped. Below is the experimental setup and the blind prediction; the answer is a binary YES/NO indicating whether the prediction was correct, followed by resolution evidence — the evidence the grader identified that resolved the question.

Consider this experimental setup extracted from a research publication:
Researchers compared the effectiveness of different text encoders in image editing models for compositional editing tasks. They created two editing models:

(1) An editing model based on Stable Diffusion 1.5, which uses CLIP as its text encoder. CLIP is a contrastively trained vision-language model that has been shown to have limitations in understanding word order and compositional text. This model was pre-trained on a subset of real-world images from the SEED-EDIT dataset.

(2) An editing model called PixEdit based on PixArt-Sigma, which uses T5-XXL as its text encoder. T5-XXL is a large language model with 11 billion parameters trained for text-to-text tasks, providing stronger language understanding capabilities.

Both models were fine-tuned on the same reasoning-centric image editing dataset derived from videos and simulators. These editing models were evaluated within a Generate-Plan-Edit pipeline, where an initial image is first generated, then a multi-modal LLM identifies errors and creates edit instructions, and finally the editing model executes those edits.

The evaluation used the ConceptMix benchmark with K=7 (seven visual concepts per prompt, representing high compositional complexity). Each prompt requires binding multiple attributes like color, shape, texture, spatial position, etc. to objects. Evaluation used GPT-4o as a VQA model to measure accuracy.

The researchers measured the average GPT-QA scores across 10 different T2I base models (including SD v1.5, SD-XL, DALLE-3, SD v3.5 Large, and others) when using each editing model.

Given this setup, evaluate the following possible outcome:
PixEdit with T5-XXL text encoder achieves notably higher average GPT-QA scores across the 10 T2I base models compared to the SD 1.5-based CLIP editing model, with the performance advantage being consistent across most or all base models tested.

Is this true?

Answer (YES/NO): NO